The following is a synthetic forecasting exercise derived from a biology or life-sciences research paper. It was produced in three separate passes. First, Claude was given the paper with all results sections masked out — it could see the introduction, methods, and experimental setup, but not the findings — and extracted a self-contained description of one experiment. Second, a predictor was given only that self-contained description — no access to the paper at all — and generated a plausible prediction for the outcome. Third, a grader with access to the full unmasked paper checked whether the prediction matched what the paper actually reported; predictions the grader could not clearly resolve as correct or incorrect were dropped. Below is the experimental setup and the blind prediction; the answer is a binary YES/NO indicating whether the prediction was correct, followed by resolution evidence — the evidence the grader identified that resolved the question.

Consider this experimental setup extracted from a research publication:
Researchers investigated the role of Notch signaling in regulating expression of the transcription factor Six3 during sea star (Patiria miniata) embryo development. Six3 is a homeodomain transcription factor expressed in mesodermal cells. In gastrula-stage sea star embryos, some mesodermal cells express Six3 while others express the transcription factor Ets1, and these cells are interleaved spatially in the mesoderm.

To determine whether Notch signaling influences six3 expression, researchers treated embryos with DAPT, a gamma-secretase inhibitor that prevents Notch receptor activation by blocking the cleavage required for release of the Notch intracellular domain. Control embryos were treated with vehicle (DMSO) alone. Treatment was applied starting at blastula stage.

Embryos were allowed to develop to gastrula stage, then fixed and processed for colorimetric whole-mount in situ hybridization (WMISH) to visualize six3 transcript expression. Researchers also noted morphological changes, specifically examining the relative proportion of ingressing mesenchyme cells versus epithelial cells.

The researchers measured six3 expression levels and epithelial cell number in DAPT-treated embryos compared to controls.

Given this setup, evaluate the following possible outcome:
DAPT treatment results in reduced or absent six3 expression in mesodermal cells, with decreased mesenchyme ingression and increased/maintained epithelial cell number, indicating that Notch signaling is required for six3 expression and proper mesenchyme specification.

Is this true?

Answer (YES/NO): NO